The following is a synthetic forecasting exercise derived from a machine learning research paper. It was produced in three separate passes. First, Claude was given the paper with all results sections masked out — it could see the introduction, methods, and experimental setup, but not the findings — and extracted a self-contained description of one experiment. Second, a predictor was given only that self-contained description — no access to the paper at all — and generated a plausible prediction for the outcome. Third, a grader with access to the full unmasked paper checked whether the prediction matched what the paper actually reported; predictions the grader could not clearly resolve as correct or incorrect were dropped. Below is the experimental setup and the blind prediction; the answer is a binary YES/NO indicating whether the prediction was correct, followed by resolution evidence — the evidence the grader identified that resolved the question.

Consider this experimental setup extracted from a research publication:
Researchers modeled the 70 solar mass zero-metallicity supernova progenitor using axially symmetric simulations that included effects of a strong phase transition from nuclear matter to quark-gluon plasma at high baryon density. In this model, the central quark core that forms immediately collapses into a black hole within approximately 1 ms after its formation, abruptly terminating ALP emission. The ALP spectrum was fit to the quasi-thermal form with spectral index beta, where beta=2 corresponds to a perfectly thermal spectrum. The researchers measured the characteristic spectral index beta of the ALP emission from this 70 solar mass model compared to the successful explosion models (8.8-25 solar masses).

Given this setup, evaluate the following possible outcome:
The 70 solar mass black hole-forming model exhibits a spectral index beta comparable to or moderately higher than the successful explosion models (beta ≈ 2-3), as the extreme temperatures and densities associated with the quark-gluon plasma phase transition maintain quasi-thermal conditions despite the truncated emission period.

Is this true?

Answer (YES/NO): NO